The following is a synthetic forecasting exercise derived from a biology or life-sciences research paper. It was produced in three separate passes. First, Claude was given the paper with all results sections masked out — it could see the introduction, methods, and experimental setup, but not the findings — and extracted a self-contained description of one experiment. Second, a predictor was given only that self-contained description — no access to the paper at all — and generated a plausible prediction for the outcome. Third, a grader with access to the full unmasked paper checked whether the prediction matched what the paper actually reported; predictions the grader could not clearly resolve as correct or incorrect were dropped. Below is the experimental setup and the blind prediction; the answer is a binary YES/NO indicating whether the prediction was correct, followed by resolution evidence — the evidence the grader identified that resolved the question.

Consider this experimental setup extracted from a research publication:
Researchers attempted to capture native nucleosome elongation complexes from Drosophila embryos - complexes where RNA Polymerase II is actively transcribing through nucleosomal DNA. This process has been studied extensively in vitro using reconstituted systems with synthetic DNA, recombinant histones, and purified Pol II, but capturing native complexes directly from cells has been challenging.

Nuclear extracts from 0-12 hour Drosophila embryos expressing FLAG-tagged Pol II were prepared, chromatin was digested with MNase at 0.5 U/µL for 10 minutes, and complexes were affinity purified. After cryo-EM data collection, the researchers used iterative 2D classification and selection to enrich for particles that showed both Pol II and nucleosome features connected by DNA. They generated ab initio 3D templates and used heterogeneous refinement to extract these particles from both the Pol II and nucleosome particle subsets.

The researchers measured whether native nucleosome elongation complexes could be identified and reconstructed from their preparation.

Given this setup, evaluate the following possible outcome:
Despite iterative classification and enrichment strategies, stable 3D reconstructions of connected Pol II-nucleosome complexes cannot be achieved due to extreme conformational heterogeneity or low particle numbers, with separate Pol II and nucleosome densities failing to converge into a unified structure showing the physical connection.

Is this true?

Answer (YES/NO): NO